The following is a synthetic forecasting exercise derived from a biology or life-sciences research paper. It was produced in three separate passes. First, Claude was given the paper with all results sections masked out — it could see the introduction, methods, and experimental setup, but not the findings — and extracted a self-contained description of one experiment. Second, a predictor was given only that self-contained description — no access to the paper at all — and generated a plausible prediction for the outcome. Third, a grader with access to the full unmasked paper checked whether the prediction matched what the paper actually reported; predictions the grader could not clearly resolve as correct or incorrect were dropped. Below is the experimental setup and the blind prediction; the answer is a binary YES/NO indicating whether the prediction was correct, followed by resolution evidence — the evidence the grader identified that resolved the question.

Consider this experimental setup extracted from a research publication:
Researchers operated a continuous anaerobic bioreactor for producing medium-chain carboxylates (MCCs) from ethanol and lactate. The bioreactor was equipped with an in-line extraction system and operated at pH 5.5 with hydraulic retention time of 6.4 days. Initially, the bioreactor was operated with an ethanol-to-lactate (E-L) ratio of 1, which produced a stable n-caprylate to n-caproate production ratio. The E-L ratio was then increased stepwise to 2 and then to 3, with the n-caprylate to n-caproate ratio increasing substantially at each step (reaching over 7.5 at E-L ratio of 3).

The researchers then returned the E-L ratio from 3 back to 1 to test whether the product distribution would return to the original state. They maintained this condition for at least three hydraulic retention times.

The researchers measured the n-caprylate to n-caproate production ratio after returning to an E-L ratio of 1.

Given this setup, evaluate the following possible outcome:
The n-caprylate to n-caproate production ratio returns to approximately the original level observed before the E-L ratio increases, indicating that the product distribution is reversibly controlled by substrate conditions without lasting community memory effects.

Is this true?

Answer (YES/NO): NO